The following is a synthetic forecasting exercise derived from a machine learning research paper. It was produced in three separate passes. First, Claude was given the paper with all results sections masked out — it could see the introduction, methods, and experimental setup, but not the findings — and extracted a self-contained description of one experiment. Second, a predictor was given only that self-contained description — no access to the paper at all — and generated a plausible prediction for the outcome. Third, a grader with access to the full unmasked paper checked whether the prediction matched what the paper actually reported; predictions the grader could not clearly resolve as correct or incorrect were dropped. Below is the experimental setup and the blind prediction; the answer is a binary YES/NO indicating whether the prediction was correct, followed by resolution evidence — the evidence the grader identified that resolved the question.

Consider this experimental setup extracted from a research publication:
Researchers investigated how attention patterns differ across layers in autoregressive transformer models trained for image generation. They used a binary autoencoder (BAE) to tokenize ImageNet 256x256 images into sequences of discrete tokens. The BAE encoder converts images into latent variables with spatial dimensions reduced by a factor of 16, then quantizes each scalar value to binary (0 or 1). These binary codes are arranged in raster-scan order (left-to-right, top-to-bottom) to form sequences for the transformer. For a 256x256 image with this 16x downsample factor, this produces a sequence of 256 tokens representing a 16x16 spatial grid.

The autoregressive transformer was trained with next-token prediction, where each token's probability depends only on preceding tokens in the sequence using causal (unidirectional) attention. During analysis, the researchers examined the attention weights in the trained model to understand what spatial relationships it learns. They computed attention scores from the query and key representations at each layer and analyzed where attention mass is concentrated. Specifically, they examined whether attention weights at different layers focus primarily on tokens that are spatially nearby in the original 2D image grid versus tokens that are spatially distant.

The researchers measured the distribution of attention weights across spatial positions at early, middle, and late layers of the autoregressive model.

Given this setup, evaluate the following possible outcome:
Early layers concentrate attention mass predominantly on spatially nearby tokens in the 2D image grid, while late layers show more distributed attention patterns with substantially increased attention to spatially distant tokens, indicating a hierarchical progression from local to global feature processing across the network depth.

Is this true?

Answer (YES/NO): NO